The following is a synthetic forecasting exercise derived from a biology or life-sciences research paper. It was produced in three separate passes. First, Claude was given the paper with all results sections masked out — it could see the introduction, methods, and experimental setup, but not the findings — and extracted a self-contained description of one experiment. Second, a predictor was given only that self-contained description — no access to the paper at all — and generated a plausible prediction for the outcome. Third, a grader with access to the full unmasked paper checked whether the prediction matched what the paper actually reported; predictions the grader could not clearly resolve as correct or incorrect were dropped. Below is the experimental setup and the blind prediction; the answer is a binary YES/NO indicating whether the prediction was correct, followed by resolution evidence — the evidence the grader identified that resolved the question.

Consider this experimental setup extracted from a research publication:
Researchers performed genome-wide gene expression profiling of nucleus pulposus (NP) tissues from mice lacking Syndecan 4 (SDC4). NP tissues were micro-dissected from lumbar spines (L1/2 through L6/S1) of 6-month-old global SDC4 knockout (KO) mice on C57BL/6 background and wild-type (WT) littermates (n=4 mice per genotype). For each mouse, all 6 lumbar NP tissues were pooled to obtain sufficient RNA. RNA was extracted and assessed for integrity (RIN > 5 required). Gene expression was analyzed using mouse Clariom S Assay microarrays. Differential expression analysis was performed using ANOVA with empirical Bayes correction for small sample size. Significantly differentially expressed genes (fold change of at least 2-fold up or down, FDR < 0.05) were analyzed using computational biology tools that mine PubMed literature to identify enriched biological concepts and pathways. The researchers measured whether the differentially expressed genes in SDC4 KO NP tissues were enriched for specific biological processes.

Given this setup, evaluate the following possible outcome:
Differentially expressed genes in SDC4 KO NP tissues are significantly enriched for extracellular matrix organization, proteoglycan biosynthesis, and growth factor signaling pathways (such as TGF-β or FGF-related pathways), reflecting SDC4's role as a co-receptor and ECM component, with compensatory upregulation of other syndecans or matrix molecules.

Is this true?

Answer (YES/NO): NO